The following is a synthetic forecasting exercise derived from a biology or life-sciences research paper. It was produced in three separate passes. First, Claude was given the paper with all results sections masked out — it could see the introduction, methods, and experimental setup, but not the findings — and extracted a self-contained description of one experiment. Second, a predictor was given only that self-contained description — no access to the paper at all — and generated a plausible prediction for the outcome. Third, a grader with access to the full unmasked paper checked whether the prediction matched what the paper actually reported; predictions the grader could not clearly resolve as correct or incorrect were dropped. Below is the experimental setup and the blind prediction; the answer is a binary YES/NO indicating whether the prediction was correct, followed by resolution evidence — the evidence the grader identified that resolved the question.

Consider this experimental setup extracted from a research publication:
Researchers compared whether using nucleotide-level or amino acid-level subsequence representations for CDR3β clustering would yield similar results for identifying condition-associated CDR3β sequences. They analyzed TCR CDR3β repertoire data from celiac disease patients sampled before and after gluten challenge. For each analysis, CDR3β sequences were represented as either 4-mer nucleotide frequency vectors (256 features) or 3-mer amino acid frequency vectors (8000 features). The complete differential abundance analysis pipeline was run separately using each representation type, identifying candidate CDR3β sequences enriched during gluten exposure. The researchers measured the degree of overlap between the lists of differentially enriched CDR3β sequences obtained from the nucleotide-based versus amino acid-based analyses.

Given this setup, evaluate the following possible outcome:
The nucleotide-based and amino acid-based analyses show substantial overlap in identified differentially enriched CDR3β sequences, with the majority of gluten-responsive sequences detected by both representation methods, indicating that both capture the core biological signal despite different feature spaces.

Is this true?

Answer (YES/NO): YES